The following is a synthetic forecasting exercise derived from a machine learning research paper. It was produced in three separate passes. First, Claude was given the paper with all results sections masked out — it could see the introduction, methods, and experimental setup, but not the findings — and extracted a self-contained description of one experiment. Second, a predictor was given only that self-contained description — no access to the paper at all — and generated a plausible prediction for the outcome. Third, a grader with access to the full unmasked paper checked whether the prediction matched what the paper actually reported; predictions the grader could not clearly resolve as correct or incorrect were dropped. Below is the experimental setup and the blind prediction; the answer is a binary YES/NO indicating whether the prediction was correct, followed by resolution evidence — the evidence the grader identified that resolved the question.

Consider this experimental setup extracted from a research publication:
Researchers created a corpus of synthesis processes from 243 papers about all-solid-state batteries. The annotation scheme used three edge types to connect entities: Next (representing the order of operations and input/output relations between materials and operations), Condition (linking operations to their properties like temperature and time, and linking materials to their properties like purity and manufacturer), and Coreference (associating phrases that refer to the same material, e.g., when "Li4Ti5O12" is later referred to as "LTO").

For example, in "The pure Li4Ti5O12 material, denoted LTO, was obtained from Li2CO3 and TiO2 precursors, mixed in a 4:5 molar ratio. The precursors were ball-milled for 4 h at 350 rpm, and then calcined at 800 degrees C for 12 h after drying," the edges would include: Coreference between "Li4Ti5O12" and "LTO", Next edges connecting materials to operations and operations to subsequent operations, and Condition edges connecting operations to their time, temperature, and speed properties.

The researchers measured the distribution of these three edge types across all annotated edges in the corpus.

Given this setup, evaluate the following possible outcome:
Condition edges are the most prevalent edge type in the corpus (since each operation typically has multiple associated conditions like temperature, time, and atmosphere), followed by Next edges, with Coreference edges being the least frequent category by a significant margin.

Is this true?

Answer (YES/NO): YES